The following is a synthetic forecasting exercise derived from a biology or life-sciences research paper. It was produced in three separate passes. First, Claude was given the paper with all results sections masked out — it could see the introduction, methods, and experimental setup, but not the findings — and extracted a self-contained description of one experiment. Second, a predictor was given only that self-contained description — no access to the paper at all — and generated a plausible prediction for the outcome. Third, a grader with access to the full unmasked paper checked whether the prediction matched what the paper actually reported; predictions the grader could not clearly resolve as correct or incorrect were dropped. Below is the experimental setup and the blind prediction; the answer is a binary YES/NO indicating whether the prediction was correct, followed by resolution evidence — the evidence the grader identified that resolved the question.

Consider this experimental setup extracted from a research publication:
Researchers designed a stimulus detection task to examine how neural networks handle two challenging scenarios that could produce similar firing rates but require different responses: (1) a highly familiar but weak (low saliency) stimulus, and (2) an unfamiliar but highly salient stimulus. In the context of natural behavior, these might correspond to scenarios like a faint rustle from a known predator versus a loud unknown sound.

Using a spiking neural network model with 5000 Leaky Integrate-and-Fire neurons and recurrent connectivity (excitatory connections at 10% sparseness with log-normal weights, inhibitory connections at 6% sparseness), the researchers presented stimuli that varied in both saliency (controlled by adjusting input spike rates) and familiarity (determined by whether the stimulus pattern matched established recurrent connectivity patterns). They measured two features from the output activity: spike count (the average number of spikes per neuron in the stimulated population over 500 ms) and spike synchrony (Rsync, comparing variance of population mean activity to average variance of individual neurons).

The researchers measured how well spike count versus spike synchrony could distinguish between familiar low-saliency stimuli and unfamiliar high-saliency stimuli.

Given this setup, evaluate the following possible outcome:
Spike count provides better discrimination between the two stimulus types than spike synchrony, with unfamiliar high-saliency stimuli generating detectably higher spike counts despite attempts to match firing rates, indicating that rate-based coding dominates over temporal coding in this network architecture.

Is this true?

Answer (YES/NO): NO